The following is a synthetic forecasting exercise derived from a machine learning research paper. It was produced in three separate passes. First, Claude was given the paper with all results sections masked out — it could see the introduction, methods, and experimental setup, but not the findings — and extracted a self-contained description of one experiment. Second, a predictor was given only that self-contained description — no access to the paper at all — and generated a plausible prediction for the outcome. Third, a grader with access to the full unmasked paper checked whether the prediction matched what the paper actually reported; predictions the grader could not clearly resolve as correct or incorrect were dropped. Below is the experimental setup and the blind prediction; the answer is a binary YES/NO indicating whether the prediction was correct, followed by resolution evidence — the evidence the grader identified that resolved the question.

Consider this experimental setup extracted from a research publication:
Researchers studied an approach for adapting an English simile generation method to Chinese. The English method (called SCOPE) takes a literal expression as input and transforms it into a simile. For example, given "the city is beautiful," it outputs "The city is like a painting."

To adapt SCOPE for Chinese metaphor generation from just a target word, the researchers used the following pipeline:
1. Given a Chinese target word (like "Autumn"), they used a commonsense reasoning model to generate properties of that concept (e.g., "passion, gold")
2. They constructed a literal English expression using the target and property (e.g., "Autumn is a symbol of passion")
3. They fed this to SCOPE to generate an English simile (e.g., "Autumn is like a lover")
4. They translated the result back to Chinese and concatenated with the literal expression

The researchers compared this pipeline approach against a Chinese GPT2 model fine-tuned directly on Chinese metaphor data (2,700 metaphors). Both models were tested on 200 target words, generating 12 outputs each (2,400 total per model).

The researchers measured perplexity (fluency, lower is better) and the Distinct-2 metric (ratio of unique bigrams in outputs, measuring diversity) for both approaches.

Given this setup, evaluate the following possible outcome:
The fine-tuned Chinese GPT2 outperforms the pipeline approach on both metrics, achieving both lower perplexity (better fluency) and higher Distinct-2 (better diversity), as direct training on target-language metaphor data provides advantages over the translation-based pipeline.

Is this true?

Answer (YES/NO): YES